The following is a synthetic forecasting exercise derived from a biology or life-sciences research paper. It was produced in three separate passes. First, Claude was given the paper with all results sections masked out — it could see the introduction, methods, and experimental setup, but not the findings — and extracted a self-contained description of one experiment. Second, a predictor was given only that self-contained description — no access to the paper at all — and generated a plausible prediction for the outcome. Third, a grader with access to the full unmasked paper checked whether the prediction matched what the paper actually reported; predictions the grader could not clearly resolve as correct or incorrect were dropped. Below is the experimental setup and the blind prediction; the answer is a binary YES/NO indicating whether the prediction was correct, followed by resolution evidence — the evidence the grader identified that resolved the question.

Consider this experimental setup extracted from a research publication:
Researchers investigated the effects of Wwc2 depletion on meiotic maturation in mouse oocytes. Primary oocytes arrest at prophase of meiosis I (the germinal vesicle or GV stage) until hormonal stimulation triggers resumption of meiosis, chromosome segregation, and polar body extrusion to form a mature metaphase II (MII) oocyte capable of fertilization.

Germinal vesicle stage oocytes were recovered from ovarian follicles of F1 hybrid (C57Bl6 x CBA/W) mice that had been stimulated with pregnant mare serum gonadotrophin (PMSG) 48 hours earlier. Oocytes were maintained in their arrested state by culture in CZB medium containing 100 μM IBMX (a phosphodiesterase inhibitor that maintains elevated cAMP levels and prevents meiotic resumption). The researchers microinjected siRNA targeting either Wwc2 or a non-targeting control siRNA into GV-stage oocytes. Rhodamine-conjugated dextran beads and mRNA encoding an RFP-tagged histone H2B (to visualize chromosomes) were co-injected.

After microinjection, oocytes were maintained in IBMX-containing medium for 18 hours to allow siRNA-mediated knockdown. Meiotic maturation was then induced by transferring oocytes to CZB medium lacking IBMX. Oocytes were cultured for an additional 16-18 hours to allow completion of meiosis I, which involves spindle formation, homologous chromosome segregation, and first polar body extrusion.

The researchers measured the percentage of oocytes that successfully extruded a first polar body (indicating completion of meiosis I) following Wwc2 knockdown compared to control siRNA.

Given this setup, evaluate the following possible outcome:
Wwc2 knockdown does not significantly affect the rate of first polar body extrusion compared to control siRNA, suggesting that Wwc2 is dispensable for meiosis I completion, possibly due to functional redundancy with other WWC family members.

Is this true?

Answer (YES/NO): NO